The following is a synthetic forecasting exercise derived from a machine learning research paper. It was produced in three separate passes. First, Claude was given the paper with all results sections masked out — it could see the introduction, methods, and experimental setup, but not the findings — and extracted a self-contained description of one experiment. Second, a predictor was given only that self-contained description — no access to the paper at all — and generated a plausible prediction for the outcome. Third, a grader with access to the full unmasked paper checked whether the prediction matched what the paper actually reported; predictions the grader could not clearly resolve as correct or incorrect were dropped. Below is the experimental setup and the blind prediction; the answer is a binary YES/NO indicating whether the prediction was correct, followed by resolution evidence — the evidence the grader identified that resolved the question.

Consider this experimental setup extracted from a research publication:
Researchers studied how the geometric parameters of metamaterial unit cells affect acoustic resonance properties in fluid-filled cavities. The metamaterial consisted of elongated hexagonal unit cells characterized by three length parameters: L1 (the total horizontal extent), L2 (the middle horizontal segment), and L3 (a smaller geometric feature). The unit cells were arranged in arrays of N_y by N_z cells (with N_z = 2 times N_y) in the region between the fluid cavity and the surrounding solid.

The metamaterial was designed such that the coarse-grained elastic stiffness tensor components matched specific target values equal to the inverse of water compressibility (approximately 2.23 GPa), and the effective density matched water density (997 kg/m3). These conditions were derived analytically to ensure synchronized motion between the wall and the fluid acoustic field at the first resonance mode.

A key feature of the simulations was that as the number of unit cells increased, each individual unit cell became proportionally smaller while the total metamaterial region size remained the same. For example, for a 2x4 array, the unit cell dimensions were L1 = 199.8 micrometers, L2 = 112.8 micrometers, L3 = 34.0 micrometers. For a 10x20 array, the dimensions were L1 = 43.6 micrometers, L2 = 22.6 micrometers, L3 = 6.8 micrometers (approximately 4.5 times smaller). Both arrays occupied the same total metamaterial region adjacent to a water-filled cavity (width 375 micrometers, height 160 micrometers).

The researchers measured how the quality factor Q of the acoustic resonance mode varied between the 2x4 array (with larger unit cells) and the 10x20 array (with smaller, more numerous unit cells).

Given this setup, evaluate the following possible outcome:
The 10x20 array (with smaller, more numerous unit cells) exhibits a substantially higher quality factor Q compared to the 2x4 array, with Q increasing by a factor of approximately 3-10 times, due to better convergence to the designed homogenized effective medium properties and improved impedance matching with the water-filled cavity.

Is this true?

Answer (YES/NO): YES